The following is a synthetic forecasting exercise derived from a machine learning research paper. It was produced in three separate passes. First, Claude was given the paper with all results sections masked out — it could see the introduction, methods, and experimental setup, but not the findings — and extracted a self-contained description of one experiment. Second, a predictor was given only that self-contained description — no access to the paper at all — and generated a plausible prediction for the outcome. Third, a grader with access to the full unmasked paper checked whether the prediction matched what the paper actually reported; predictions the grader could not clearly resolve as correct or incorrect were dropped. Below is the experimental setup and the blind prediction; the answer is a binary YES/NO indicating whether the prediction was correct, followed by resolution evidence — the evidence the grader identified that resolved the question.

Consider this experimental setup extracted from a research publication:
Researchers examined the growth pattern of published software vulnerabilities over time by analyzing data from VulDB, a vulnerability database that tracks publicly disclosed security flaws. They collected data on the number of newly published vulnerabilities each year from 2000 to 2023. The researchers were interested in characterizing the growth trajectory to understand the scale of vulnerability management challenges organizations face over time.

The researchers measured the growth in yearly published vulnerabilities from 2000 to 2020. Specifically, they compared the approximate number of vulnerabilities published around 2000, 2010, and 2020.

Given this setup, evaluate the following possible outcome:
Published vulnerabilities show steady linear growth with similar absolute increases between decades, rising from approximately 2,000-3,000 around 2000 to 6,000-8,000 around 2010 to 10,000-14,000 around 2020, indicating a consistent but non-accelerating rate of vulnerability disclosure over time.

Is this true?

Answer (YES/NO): NO